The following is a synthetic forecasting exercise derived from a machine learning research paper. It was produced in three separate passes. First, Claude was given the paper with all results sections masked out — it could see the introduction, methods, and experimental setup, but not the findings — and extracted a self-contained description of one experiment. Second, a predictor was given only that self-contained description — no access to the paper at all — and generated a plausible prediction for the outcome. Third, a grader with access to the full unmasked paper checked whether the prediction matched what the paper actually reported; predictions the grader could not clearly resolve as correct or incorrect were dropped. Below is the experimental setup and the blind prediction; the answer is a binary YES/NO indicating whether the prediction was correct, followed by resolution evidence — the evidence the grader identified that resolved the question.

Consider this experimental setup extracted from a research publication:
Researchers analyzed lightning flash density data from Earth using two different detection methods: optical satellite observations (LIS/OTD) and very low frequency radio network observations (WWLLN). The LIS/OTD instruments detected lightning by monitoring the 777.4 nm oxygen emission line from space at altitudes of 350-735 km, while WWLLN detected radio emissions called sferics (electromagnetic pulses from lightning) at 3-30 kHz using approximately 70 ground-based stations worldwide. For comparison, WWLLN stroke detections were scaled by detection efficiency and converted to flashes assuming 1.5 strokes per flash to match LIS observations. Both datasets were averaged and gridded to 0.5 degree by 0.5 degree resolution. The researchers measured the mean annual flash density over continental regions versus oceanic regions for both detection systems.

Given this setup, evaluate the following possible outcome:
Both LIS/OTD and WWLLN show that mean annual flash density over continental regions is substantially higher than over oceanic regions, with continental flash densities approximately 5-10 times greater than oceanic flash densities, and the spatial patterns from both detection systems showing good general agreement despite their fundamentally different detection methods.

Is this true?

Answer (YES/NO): NO